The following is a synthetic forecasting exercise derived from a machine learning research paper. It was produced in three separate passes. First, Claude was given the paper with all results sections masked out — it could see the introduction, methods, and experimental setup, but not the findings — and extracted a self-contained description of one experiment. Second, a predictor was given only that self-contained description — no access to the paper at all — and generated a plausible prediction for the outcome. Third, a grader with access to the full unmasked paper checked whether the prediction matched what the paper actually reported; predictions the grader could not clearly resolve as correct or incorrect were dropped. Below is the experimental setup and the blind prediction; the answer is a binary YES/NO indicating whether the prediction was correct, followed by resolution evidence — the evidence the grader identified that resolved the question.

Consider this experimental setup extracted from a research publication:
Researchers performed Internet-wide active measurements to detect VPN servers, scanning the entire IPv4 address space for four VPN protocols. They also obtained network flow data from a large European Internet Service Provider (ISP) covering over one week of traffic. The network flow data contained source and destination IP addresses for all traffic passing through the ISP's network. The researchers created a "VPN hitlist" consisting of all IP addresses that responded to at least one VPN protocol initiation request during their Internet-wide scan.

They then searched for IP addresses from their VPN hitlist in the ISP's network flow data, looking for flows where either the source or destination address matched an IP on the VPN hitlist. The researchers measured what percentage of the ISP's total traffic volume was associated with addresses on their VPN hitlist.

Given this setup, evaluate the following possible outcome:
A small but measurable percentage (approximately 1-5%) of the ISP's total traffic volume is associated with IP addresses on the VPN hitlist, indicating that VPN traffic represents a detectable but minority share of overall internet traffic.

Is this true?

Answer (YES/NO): YES